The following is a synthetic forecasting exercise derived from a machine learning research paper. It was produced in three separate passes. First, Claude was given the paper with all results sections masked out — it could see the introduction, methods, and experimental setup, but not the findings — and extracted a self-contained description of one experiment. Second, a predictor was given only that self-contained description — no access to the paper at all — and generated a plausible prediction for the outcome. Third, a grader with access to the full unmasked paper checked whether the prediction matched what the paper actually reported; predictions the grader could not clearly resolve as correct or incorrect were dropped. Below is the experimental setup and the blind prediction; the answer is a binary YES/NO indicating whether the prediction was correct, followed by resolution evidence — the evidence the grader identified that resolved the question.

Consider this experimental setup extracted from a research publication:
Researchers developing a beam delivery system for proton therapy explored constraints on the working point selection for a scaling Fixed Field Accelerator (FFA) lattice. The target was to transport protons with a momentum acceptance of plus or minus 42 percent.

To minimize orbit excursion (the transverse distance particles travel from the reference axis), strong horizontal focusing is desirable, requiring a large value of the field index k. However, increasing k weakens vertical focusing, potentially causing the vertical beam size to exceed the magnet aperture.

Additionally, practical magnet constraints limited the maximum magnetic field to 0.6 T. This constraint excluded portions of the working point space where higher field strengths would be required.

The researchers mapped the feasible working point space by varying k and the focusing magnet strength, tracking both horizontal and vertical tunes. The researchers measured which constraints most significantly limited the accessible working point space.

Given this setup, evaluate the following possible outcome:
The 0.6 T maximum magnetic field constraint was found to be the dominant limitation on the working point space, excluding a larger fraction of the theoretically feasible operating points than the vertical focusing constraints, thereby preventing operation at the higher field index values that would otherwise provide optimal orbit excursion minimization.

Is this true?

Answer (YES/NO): YES